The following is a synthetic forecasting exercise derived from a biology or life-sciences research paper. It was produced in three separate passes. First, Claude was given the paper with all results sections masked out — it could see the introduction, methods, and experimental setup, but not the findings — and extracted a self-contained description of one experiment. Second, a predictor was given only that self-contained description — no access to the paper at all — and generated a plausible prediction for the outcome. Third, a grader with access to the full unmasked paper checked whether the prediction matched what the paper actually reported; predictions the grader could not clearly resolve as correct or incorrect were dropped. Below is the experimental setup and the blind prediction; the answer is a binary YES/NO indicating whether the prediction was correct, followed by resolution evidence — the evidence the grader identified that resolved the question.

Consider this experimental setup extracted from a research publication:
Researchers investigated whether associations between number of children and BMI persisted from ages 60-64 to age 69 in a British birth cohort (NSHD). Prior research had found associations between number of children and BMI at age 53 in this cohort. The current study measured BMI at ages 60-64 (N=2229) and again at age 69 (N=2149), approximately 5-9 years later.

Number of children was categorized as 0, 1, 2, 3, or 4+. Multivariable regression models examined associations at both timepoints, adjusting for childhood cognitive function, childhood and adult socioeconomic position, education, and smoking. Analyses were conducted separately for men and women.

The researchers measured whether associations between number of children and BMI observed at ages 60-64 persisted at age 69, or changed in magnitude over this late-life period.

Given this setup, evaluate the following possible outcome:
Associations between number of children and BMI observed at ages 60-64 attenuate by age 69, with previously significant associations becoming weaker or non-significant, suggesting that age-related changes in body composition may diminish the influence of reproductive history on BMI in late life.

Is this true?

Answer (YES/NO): NO